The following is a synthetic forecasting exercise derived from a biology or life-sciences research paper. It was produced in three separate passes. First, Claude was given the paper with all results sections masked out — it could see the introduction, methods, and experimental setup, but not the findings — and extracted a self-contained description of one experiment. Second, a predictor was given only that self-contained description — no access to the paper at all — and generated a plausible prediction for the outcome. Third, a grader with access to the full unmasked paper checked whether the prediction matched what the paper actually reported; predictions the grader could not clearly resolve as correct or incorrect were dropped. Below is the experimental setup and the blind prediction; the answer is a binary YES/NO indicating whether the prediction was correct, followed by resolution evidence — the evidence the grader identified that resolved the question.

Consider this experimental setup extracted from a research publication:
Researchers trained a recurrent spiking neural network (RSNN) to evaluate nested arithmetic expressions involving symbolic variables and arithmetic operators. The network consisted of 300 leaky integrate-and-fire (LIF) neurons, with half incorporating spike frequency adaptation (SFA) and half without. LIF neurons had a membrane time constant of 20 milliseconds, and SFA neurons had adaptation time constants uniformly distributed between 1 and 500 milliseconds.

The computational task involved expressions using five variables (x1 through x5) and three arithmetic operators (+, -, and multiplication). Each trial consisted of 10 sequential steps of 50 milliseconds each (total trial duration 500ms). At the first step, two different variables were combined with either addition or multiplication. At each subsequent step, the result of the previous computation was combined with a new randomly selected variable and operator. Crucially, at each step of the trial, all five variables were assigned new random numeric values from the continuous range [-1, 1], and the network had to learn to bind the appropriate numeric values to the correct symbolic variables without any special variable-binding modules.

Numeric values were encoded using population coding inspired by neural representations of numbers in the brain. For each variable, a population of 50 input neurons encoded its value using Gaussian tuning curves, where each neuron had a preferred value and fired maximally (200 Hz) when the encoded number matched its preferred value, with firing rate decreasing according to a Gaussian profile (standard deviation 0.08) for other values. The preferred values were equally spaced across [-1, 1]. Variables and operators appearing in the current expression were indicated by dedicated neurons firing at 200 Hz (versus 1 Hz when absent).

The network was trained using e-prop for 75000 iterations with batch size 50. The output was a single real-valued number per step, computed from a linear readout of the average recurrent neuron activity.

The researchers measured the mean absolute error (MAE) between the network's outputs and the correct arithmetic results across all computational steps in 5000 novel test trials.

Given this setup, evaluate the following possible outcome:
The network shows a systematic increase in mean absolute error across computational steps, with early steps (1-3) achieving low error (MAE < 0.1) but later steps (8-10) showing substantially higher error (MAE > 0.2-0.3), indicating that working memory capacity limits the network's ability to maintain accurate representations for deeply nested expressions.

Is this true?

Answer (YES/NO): NO